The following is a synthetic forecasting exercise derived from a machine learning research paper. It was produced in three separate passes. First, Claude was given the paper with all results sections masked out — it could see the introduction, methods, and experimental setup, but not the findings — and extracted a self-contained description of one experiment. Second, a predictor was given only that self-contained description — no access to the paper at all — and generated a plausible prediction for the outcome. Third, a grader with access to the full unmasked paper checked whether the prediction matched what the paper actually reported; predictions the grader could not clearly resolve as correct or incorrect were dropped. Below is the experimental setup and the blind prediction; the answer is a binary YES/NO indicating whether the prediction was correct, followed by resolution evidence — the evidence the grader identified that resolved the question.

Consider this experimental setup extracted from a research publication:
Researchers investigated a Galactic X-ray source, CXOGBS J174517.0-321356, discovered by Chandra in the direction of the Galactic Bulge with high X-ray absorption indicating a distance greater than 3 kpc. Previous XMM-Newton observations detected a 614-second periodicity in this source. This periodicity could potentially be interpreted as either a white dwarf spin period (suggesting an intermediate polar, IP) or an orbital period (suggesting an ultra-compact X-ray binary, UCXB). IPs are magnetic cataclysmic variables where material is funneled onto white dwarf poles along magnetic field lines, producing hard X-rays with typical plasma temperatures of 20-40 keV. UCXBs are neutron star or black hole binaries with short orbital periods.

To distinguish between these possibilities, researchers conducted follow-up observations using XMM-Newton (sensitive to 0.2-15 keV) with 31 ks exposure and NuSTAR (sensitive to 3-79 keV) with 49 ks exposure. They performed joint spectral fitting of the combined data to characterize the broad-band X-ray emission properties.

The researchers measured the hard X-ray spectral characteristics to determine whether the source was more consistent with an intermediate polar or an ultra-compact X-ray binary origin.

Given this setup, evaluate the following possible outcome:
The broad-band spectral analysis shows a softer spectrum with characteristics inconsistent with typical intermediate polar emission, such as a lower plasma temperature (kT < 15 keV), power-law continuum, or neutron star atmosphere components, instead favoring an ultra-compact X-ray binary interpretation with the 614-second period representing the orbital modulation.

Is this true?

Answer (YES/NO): NO